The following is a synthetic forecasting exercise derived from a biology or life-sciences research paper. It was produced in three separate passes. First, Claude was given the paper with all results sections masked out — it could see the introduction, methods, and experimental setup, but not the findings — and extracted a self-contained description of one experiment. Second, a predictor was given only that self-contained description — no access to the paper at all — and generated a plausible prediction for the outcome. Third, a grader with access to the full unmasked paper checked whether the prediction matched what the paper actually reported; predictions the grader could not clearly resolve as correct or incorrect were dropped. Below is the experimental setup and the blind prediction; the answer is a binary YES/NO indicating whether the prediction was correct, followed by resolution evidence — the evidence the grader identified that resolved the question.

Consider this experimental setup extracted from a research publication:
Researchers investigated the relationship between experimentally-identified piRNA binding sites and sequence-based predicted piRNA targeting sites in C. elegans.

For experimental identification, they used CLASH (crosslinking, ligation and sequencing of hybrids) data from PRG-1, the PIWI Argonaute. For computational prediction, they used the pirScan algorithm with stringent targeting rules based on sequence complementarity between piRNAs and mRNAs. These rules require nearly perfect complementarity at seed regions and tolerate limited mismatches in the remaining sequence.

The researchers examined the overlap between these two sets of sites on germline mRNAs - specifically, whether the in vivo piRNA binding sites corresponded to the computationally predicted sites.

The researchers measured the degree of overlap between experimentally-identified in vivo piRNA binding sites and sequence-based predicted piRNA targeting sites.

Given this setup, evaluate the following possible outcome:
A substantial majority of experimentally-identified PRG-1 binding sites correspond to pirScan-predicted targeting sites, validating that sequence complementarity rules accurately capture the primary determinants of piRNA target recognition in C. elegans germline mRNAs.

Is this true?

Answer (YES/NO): NO